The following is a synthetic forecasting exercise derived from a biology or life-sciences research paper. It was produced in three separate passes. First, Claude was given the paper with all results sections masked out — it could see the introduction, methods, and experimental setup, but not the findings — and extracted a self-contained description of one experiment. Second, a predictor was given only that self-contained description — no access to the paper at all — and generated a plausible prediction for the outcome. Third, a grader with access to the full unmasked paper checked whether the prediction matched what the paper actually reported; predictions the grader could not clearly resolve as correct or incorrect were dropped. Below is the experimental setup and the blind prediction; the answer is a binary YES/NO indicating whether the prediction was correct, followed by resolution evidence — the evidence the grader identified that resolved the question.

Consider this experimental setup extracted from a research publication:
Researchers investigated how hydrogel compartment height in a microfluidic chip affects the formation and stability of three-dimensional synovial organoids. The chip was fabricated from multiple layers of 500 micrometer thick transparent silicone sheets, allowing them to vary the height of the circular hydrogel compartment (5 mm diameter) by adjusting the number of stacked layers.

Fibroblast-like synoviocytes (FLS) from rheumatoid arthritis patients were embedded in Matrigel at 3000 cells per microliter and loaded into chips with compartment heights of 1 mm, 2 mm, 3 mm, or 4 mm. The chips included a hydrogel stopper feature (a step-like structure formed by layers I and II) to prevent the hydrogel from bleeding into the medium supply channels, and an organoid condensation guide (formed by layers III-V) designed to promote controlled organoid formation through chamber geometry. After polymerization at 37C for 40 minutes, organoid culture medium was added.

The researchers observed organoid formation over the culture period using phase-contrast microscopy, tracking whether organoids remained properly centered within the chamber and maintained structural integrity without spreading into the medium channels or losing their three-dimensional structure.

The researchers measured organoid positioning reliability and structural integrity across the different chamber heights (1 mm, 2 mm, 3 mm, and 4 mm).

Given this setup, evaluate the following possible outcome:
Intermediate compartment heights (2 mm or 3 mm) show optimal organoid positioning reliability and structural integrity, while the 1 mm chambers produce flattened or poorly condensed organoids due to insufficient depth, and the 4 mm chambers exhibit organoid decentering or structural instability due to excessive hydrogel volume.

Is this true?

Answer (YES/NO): NO